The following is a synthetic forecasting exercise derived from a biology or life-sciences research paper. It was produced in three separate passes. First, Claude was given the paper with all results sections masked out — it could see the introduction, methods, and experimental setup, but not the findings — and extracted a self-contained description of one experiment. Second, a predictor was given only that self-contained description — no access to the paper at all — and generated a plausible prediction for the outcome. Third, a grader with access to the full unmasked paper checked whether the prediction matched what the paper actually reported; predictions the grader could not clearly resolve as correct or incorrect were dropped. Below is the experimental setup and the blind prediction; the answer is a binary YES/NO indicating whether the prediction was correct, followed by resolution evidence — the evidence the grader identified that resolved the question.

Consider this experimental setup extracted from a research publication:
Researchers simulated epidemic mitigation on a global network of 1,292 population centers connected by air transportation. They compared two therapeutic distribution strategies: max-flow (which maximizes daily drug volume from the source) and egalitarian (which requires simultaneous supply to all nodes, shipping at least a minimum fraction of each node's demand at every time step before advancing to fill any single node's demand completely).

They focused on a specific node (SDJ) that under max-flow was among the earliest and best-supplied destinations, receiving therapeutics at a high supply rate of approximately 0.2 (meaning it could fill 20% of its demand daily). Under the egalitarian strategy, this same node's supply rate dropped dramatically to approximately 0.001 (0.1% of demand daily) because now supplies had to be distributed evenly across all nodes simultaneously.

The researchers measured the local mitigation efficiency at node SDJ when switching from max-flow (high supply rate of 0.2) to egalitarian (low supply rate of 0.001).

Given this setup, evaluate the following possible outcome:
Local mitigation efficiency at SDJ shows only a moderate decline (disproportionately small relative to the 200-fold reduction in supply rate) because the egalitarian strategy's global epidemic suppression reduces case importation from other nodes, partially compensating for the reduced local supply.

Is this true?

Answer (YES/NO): NO